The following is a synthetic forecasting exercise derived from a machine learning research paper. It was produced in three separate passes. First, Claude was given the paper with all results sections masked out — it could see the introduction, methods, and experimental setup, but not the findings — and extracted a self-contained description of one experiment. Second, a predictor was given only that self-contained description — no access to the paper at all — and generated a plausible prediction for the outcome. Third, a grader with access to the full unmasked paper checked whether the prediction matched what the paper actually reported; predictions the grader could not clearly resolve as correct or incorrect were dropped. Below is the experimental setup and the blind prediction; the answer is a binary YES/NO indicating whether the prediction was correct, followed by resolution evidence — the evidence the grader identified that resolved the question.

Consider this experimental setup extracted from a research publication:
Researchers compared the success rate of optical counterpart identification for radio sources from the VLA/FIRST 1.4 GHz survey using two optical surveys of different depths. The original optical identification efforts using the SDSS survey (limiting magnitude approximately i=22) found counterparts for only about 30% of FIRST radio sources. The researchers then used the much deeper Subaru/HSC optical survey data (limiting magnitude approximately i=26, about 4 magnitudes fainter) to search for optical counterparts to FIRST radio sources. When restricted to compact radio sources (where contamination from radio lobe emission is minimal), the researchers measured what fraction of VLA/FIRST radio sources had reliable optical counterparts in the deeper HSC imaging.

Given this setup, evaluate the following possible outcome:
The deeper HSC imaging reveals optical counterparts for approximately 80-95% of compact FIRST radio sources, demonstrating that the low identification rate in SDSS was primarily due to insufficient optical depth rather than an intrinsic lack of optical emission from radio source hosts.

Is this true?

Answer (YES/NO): YES